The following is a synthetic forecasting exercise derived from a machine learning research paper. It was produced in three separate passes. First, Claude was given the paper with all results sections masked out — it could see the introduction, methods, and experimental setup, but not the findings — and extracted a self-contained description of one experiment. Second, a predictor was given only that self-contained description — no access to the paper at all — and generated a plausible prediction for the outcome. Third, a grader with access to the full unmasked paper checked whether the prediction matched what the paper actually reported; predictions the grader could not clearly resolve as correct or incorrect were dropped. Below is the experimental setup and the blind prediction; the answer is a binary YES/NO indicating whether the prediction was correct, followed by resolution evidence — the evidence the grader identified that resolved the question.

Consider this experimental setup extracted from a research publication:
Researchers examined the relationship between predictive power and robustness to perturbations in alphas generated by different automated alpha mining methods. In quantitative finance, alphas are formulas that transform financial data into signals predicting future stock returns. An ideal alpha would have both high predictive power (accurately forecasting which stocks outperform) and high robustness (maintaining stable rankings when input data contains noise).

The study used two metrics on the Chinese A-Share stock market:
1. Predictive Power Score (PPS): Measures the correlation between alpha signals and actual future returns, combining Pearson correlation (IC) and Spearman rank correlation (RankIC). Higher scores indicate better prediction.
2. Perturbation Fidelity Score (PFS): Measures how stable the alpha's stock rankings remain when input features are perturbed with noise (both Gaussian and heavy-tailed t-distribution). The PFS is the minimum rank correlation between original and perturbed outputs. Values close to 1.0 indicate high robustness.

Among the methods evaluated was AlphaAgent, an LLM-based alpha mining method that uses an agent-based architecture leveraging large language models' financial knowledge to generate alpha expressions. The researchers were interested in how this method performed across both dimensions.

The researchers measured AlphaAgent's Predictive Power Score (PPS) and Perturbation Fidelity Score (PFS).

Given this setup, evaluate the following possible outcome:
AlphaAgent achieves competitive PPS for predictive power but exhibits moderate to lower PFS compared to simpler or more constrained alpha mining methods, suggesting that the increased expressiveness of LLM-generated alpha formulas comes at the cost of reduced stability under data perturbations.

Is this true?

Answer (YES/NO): YES